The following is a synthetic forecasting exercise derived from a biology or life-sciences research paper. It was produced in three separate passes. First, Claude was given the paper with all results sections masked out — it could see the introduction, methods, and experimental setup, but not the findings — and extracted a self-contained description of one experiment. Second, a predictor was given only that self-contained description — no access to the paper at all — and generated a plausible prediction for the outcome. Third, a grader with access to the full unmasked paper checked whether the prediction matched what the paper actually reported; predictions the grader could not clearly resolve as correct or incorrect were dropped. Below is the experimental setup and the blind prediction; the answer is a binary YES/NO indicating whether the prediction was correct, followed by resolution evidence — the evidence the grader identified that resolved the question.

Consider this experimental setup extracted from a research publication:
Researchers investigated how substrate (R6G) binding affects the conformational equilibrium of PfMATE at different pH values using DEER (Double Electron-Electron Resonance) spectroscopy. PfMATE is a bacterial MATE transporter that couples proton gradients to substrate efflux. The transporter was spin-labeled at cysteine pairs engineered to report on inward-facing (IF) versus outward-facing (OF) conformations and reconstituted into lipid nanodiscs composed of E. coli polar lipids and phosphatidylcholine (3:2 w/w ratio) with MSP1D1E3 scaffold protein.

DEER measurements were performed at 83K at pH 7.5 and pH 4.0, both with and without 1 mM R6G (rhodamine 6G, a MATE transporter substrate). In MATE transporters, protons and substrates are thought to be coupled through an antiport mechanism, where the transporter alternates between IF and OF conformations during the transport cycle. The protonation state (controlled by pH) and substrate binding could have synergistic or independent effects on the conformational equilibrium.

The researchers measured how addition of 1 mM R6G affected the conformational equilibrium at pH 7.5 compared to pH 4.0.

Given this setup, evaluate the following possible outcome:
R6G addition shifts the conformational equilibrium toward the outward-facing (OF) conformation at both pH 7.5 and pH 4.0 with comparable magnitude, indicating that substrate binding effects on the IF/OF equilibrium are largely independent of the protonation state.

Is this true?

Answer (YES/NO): NO